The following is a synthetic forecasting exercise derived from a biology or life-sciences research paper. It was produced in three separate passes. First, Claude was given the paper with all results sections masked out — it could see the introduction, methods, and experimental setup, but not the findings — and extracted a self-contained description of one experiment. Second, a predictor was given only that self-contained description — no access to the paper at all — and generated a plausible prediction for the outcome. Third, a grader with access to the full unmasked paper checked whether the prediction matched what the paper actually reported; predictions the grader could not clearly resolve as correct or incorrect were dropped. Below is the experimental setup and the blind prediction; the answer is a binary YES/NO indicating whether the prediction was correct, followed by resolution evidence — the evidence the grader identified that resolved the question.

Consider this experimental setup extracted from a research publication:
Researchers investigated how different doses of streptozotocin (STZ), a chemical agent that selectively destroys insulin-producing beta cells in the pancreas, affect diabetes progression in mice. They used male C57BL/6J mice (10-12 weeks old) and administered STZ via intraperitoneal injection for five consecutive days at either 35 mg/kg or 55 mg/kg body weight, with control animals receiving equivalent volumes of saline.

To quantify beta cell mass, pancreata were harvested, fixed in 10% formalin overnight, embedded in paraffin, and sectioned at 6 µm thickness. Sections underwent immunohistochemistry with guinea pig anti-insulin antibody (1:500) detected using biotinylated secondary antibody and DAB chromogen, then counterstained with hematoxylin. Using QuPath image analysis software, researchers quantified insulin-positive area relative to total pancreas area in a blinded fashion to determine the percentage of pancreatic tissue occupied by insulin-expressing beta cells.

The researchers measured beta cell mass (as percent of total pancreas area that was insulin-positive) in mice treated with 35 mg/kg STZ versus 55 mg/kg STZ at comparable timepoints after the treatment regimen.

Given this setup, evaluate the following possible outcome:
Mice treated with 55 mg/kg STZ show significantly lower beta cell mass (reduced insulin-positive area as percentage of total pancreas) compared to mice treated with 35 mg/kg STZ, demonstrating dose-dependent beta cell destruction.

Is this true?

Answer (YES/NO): NO